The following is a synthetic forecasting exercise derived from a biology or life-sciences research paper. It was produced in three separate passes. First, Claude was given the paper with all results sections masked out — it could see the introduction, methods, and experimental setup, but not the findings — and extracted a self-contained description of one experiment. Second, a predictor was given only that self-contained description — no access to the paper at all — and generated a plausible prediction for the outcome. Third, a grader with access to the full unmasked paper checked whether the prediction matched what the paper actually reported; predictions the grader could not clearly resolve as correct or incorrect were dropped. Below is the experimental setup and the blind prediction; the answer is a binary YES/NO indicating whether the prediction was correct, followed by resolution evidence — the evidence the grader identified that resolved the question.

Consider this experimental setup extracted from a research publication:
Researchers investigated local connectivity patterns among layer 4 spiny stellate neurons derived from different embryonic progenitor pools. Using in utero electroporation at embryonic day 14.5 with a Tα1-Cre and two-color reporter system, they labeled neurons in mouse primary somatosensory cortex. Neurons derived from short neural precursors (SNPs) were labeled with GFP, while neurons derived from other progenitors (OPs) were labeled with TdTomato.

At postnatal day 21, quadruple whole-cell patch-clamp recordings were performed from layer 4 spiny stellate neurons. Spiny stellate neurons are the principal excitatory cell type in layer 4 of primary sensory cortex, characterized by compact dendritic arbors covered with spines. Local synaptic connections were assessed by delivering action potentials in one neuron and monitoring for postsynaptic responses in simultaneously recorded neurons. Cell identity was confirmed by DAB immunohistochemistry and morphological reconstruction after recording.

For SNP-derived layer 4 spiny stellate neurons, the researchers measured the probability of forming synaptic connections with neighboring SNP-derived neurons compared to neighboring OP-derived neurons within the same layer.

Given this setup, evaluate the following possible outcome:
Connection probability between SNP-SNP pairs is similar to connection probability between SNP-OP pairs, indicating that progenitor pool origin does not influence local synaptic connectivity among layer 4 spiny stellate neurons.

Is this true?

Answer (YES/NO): NO